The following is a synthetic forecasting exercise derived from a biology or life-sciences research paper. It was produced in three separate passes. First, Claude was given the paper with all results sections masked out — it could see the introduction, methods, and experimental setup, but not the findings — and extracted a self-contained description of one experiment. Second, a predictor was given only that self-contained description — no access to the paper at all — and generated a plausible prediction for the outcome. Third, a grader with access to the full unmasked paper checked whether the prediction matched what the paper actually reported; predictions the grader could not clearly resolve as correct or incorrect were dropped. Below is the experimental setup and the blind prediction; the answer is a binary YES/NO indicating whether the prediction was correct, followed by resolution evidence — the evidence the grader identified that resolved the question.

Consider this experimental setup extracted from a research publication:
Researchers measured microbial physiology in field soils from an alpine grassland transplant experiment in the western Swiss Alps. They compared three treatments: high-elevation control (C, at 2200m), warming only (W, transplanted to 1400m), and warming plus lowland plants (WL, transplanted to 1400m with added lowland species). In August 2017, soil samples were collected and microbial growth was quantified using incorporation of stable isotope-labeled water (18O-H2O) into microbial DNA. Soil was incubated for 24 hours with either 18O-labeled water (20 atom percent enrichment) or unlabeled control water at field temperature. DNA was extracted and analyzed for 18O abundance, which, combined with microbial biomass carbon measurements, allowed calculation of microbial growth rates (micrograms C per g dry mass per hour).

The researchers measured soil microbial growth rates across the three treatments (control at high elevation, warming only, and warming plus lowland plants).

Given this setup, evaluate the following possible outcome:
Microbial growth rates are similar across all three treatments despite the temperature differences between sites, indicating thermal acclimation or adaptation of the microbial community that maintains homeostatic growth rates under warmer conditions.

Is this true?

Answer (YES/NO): NO